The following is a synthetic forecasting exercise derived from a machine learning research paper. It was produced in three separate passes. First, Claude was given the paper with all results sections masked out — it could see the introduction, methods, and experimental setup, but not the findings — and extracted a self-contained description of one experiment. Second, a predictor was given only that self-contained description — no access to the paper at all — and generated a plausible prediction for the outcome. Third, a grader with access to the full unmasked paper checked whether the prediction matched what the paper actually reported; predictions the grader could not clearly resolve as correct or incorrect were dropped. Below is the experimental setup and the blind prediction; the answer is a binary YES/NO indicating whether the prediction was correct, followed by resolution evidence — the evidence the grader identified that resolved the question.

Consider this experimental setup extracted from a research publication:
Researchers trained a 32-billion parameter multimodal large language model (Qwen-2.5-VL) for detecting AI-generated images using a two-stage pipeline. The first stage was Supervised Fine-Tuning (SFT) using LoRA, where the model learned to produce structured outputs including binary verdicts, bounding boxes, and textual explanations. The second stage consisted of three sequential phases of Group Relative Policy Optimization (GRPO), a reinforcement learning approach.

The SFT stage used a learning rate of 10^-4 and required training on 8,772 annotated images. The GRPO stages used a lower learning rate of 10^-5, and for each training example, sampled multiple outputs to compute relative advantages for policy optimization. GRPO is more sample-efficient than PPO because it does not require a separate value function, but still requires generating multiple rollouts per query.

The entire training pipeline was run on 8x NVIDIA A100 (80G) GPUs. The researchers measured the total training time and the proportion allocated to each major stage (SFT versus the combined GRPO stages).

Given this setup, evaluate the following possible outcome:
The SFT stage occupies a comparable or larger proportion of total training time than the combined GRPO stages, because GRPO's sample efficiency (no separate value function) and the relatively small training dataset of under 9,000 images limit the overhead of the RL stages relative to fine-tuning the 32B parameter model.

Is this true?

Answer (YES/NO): NO